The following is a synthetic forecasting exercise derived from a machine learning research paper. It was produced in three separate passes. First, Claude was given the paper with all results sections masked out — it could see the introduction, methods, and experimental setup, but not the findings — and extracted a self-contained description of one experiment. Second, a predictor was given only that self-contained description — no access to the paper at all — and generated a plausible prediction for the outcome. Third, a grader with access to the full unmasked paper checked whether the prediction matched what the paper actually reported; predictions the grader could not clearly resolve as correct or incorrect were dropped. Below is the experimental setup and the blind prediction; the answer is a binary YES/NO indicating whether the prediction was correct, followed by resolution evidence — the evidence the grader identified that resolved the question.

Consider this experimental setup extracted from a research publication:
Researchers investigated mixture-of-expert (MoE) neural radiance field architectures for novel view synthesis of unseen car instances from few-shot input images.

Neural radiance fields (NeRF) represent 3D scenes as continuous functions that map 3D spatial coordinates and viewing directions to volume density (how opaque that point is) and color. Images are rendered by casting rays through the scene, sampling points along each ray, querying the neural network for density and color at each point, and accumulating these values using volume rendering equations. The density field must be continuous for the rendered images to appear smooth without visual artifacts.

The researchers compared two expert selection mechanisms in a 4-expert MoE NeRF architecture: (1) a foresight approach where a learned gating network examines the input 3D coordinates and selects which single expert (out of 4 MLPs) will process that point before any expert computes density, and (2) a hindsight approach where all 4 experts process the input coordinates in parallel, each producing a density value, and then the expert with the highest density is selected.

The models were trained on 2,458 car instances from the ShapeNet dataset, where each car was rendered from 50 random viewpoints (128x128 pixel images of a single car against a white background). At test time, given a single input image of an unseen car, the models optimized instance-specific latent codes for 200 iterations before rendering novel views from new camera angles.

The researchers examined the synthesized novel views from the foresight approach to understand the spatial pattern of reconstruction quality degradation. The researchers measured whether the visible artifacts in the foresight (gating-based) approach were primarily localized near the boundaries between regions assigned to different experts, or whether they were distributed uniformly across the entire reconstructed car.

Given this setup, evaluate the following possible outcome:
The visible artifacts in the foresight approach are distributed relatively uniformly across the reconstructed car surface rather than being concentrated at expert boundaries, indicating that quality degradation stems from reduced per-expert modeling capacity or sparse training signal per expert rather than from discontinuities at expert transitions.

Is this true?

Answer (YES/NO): NO